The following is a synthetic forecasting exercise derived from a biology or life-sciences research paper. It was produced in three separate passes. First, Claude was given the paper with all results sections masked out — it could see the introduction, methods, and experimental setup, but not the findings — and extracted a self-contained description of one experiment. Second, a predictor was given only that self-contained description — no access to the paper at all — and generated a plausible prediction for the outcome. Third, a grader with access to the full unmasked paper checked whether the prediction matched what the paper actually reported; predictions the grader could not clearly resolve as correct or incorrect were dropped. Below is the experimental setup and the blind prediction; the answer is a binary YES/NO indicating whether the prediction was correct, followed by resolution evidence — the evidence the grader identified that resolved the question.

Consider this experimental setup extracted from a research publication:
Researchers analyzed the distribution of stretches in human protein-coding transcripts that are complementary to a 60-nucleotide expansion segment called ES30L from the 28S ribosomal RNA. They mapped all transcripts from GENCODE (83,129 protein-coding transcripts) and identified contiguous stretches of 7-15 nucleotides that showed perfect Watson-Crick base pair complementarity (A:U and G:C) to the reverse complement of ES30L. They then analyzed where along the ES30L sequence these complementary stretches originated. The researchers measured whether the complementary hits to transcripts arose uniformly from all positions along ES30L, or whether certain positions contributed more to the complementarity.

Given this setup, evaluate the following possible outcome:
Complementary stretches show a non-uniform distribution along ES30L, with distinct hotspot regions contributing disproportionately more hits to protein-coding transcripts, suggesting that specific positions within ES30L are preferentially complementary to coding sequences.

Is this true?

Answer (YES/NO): YES